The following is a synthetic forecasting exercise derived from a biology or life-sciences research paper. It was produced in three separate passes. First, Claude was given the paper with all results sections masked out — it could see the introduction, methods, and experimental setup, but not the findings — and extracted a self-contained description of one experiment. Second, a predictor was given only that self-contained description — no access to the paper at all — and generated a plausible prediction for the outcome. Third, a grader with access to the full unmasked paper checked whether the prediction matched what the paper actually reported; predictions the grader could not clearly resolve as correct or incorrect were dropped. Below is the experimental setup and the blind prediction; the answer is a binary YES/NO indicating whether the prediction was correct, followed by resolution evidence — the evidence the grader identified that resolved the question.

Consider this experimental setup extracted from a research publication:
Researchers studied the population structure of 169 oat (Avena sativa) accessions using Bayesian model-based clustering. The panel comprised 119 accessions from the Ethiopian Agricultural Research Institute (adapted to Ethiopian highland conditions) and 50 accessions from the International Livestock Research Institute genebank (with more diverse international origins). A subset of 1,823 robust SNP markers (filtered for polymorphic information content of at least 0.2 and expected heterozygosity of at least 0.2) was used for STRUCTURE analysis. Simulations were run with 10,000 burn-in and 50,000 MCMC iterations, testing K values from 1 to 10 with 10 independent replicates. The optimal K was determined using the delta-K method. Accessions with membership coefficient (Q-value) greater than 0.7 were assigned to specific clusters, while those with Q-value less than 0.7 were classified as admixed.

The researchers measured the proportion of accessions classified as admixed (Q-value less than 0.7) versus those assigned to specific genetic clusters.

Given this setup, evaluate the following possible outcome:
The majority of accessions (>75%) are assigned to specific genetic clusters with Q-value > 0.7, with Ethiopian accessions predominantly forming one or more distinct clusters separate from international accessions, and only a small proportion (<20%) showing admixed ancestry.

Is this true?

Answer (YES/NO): NO